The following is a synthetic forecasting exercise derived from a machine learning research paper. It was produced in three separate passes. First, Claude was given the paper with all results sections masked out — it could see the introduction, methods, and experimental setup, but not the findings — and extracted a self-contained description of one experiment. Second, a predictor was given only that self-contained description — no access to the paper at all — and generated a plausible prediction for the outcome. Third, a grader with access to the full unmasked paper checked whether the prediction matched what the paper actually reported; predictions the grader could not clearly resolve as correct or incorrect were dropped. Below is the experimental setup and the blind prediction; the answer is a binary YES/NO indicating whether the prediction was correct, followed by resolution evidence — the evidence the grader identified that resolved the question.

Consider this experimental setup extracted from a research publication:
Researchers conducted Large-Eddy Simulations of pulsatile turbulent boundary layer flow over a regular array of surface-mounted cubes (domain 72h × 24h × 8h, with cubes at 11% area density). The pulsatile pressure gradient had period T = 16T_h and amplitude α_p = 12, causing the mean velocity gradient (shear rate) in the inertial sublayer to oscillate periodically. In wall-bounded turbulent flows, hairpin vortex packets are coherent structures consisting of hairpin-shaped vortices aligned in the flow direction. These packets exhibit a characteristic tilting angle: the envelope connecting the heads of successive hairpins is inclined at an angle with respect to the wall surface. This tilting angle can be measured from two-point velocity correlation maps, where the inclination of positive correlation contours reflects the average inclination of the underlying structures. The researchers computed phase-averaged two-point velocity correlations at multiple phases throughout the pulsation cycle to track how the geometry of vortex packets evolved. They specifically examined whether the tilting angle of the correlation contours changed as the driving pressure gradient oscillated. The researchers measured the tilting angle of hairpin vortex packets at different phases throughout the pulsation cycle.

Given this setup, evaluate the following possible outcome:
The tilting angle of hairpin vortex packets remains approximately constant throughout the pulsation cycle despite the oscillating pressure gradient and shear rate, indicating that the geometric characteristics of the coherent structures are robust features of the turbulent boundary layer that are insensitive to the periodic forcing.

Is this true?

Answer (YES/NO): NO